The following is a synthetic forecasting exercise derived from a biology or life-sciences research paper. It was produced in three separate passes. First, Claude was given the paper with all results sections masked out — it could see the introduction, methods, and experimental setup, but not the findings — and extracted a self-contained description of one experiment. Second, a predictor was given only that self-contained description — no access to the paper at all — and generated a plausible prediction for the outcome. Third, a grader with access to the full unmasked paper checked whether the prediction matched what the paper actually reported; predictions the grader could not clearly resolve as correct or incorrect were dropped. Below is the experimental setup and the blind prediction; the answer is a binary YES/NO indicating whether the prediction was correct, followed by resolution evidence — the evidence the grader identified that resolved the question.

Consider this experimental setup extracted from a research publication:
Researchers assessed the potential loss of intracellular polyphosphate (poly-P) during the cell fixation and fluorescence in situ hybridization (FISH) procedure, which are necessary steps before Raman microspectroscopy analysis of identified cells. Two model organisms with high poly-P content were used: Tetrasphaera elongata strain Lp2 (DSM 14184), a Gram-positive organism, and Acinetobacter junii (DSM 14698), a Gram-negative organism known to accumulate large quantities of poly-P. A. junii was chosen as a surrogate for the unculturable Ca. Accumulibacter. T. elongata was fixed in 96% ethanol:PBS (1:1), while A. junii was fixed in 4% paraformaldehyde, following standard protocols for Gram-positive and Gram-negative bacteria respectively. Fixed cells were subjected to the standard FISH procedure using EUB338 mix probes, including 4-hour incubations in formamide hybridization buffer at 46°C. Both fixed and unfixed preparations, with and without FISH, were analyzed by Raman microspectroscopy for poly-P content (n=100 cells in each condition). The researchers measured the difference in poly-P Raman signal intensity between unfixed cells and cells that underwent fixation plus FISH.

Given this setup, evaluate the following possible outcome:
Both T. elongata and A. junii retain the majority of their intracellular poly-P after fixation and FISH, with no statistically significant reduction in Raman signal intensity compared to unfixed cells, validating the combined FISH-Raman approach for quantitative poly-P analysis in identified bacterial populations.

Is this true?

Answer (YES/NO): NO